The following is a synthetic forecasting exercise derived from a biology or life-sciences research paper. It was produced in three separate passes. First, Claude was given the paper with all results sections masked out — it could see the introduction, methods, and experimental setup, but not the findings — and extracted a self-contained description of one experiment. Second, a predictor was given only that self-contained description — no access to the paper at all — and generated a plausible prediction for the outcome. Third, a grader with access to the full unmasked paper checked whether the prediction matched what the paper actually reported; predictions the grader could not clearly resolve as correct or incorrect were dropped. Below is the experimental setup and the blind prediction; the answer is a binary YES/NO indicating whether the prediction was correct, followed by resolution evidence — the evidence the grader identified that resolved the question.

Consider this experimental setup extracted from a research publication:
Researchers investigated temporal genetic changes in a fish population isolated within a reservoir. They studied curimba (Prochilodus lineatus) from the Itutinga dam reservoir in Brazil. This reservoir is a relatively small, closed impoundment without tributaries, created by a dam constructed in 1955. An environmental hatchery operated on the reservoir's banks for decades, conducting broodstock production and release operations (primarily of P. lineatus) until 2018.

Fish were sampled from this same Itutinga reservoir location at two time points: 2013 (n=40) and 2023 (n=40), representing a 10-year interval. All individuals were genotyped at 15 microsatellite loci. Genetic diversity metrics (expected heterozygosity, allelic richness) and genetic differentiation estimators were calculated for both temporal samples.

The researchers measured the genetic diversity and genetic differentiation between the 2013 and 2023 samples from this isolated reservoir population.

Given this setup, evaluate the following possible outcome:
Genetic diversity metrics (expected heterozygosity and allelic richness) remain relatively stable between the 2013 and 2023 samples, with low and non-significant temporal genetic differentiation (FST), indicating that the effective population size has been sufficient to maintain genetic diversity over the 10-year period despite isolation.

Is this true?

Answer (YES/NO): NO